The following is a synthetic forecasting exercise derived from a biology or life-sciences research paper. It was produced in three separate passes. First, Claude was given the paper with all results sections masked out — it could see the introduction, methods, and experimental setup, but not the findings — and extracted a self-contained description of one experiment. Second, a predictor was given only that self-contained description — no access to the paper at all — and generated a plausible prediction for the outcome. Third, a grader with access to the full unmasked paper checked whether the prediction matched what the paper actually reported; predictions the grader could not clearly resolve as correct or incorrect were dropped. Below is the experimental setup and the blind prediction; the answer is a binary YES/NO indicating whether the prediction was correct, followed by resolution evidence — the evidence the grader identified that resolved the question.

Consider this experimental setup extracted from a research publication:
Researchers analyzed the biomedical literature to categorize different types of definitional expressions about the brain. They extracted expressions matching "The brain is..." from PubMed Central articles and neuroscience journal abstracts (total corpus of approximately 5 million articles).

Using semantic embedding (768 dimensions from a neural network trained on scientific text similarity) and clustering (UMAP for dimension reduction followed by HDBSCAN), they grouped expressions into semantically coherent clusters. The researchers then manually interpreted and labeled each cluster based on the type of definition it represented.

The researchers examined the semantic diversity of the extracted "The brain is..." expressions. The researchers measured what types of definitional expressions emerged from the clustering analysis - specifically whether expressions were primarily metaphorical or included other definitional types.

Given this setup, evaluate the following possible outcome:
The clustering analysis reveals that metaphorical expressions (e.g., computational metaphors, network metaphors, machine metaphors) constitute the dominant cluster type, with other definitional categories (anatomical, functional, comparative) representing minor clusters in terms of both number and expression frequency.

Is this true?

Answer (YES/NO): NO